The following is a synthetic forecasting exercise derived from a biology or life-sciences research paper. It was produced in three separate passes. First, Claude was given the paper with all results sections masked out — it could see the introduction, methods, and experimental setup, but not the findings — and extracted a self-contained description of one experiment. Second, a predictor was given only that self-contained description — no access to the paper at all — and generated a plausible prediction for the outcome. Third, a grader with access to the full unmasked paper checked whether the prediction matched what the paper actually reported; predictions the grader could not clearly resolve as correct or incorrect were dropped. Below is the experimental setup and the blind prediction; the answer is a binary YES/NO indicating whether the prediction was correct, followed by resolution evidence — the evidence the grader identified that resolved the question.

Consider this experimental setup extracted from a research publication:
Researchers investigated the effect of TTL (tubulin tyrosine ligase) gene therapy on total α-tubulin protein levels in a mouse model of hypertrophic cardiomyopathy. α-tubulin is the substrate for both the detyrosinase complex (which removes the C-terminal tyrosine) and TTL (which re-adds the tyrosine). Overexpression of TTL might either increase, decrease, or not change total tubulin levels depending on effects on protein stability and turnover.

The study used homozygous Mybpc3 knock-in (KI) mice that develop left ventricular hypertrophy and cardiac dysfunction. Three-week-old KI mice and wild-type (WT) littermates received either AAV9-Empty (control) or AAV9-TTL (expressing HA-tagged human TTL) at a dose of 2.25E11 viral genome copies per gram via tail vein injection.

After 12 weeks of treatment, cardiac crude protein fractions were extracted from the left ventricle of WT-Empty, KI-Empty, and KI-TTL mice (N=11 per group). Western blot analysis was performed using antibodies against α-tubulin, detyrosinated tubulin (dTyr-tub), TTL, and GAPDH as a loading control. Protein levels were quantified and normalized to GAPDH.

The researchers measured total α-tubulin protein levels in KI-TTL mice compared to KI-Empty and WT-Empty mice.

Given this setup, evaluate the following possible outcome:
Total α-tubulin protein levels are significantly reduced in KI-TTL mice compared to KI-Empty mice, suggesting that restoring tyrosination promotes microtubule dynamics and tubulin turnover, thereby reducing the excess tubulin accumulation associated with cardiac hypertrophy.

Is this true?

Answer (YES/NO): NO